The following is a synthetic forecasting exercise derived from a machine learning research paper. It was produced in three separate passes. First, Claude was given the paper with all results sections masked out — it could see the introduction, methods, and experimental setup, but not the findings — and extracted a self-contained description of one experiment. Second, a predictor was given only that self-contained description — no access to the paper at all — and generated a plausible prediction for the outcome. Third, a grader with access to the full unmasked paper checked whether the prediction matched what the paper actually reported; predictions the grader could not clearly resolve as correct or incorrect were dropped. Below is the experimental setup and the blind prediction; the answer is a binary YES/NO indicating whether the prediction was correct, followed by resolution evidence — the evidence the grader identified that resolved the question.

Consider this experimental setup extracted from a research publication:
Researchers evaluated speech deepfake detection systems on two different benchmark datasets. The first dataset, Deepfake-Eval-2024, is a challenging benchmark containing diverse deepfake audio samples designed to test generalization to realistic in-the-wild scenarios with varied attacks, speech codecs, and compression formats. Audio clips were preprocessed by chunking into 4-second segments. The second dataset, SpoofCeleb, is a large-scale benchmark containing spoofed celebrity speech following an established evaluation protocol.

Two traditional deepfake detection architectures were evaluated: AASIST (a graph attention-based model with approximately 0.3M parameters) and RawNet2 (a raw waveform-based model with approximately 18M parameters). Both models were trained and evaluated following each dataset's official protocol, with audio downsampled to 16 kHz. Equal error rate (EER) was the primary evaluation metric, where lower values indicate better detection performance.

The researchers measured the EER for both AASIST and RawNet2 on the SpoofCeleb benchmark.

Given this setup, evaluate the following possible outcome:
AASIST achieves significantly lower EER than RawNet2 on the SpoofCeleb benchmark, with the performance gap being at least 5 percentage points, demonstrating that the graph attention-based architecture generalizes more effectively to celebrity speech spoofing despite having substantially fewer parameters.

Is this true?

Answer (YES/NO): NO